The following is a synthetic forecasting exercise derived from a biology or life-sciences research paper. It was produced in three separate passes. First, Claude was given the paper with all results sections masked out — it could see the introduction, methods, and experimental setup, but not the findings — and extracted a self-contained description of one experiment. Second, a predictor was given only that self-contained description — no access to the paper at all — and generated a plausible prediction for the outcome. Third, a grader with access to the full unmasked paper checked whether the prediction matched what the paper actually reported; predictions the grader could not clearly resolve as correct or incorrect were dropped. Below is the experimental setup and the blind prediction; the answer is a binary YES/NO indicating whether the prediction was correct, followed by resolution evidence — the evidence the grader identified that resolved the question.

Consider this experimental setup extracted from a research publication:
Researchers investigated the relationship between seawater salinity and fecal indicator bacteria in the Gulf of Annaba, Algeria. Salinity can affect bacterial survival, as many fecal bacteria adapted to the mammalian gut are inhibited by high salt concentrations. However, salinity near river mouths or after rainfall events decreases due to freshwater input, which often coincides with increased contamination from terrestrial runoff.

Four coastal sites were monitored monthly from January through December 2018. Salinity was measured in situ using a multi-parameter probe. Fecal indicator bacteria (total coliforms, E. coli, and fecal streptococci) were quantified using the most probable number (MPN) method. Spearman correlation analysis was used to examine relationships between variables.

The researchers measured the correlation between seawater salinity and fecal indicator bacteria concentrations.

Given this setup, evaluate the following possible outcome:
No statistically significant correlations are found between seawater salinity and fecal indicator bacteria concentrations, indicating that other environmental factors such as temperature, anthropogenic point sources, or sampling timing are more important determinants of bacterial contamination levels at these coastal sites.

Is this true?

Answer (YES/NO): NO